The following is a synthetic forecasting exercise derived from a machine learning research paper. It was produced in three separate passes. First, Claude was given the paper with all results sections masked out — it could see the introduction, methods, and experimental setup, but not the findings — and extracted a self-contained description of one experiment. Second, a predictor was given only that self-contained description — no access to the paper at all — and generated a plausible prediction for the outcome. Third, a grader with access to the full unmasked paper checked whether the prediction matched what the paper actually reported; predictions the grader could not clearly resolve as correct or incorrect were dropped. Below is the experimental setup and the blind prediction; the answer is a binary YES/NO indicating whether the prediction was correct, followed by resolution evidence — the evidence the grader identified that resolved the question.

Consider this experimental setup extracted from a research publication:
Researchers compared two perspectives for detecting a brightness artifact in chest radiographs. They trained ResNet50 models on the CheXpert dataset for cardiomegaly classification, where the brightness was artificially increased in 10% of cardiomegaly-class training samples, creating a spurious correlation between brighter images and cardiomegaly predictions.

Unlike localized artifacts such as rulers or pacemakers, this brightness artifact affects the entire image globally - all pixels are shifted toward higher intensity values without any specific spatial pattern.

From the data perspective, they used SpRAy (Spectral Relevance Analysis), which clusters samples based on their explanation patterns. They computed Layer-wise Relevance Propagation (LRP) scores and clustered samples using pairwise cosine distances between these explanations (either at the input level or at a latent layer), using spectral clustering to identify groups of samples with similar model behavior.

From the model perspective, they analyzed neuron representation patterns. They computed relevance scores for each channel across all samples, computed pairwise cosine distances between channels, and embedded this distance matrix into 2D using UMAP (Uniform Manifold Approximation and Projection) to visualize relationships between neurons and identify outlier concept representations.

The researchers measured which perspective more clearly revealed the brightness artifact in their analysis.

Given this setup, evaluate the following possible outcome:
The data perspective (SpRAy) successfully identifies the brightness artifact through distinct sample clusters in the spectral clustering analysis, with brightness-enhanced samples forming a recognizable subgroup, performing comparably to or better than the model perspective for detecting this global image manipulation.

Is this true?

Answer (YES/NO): YES